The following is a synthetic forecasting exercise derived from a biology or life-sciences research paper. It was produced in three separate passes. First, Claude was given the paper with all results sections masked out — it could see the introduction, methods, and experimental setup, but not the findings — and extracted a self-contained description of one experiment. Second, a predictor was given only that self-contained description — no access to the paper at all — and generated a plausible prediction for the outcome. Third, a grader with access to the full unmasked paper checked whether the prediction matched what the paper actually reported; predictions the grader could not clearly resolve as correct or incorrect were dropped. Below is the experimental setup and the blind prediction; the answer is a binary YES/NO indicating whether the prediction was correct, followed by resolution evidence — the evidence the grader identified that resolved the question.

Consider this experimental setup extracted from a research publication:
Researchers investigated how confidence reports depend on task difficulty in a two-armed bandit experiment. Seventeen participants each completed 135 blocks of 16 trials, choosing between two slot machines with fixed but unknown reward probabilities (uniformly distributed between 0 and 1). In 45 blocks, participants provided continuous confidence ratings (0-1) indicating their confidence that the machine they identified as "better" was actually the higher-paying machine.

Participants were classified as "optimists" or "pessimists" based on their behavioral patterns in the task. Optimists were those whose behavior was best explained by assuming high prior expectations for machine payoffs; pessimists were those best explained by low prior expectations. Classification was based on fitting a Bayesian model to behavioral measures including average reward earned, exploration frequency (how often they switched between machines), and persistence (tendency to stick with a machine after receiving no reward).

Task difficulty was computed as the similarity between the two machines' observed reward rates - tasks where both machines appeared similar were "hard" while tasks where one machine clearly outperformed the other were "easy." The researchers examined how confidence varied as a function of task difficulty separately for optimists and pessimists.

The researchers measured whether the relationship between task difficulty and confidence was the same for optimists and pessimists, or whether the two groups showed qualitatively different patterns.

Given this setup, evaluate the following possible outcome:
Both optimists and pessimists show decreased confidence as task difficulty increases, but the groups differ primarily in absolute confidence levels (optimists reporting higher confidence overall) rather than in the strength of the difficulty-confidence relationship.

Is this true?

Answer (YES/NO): NO